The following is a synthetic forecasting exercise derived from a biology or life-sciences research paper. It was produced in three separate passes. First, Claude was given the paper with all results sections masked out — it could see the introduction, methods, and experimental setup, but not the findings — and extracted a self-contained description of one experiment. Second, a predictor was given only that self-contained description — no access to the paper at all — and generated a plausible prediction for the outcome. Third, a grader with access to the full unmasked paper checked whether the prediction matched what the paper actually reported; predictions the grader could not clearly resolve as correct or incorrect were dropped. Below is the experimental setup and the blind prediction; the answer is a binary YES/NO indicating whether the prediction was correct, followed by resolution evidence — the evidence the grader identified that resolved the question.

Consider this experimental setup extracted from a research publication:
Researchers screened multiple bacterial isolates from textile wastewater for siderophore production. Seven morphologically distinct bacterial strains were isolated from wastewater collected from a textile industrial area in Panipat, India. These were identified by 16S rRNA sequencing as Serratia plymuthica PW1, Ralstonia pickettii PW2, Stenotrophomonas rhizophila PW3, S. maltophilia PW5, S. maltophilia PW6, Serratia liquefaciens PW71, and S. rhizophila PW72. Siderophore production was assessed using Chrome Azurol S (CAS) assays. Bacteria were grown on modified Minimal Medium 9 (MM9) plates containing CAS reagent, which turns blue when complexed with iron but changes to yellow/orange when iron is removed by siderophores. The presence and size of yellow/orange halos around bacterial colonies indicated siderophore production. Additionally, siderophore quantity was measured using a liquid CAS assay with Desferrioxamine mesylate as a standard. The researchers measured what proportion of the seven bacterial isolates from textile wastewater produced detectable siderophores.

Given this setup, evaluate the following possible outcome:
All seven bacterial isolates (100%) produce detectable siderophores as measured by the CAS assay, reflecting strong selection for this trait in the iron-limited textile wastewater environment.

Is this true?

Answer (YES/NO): NO